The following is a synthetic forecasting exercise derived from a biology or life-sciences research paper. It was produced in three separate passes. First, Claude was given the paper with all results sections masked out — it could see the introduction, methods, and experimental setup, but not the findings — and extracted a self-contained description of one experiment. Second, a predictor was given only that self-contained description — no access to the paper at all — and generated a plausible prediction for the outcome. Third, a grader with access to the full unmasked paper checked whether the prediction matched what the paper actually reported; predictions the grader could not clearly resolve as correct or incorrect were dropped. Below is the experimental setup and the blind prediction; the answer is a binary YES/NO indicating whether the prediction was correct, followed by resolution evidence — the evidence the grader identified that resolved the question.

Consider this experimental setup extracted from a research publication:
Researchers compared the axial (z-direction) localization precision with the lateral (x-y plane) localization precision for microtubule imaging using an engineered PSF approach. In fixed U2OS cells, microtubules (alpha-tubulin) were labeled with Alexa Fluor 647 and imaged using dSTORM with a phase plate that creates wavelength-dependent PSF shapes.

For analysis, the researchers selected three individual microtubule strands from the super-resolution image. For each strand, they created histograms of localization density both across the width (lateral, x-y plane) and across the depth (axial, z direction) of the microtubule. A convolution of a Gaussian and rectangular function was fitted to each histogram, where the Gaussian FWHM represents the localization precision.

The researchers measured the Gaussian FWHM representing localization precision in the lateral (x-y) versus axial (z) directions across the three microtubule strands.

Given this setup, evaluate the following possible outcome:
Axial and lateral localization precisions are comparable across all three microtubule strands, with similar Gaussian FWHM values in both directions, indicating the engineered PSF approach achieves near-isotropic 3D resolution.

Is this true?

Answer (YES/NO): NO